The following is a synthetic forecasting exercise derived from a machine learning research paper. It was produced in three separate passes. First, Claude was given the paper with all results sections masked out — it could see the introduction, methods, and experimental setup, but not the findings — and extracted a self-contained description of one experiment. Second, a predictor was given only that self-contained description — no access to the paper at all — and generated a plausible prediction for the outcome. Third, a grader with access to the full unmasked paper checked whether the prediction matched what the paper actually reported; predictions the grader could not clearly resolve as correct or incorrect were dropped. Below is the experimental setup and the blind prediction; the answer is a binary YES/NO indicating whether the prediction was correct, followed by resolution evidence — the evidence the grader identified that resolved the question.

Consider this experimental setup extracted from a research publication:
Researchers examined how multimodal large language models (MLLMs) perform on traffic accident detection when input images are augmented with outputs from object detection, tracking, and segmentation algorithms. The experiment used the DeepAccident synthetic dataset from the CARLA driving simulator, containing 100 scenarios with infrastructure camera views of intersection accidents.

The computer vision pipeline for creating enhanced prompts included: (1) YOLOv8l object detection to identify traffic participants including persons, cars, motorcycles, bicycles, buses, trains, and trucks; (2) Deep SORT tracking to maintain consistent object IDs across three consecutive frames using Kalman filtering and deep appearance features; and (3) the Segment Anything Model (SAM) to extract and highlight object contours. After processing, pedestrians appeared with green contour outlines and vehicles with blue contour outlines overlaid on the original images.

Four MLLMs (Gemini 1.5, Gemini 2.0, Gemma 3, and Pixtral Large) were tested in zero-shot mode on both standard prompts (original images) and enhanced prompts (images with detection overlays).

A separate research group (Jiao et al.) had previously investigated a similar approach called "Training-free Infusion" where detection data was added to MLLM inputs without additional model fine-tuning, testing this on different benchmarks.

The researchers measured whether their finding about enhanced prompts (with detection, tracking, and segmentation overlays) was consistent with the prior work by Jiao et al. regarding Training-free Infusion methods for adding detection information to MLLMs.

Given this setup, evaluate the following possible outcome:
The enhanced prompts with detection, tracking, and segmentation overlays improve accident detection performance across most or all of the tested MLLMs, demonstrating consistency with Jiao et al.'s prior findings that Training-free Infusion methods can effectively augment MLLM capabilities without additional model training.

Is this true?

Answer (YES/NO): NO